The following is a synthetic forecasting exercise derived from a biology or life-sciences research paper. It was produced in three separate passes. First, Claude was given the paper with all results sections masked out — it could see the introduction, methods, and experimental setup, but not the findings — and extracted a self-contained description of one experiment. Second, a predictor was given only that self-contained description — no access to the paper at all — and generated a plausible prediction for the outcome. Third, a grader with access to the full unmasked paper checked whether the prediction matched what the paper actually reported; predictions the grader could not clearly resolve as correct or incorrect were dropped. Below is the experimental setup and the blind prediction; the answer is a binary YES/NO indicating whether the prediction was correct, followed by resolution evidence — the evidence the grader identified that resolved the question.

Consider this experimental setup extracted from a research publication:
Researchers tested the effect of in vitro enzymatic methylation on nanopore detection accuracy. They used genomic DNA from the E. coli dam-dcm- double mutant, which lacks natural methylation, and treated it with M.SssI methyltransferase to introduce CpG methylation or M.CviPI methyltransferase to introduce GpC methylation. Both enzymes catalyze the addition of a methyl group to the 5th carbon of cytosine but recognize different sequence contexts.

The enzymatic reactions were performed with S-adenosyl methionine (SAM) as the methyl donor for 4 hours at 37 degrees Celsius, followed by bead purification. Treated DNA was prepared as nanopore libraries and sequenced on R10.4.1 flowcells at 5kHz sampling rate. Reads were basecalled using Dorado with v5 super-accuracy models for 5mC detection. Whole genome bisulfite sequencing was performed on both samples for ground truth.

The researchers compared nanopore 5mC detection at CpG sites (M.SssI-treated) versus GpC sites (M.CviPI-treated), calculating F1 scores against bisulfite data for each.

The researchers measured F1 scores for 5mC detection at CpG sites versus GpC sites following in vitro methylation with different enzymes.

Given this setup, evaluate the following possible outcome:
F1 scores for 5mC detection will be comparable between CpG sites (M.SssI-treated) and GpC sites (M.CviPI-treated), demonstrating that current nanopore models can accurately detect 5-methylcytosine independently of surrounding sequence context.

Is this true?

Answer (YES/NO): YES